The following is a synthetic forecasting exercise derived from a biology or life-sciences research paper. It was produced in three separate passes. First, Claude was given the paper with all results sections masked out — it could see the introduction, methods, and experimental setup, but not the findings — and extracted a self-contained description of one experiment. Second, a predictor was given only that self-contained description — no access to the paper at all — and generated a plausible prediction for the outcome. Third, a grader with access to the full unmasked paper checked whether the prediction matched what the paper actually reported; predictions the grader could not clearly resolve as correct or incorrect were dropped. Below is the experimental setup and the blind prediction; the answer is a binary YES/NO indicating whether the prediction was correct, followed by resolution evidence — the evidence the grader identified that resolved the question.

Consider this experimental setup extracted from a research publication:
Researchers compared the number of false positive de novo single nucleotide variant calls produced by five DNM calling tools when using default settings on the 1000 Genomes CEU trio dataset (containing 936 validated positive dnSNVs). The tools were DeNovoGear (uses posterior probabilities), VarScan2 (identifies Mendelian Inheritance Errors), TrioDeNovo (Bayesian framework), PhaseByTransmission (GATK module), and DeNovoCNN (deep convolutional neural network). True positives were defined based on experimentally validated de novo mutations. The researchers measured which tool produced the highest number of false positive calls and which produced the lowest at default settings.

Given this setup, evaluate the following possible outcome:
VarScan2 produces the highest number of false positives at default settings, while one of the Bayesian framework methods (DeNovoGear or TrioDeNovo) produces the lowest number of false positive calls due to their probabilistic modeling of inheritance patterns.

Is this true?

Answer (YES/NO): NO